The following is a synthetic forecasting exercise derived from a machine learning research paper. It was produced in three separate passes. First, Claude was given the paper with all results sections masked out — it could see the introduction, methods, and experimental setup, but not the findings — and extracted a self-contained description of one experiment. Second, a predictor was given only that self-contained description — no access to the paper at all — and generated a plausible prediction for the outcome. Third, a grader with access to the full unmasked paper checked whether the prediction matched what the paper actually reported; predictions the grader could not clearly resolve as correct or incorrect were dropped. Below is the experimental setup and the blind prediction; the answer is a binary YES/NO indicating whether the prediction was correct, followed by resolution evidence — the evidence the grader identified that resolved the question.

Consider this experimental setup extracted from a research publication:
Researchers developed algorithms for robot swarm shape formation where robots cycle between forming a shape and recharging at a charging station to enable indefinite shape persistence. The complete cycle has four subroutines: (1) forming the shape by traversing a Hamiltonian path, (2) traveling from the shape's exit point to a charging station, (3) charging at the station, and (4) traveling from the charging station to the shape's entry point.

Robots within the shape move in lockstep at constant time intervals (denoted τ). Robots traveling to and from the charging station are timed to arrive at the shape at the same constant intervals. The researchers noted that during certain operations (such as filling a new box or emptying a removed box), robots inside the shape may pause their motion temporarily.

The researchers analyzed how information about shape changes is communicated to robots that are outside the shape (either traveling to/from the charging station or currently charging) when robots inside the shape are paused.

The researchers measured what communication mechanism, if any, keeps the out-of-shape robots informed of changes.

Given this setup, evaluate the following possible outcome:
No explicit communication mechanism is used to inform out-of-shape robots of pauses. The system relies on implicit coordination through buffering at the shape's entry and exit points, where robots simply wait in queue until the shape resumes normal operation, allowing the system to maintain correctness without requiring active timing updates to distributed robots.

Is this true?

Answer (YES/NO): NO